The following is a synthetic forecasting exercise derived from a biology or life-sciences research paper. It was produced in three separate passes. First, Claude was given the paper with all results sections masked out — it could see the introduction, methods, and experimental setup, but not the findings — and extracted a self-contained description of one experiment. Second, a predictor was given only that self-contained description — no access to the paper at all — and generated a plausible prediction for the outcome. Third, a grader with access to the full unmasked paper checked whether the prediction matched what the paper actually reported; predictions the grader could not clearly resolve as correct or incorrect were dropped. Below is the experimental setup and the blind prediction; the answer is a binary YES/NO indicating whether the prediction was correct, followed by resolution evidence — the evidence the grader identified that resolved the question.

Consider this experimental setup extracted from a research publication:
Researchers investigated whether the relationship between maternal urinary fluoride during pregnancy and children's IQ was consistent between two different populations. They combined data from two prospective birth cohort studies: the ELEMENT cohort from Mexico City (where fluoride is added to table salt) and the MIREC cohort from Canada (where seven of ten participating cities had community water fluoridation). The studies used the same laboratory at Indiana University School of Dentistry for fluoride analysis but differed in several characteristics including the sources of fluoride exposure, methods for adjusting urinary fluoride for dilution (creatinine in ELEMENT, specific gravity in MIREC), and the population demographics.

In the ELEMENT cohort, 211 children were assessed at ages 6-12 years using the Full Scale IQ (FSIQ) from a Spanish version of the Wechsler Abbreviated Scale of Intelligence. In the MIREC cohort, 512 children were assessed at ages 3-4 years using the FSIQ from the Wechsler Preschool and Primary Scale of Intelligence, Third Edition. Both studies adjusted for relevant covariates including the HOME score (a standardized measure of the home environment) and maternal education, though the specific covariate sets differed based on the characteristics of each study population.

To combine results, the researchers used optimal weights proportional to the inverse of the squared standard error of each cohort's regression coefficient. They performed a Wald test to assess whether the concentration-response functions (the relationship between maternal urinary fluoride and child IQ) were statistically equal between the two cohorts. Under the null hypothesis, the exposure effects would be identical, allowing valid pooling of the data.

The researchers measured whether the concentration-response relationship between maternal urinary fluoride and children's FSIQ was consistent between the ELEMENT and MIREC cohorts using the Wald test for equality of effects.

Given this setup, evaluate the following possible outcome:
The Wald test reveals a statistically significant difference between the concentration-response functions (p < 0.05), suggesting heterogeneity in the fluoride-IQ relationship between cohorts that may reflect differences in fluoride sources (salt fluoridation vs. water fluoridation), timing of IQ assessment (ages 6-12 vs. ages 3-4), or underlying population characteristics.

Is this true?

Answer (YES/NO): NO